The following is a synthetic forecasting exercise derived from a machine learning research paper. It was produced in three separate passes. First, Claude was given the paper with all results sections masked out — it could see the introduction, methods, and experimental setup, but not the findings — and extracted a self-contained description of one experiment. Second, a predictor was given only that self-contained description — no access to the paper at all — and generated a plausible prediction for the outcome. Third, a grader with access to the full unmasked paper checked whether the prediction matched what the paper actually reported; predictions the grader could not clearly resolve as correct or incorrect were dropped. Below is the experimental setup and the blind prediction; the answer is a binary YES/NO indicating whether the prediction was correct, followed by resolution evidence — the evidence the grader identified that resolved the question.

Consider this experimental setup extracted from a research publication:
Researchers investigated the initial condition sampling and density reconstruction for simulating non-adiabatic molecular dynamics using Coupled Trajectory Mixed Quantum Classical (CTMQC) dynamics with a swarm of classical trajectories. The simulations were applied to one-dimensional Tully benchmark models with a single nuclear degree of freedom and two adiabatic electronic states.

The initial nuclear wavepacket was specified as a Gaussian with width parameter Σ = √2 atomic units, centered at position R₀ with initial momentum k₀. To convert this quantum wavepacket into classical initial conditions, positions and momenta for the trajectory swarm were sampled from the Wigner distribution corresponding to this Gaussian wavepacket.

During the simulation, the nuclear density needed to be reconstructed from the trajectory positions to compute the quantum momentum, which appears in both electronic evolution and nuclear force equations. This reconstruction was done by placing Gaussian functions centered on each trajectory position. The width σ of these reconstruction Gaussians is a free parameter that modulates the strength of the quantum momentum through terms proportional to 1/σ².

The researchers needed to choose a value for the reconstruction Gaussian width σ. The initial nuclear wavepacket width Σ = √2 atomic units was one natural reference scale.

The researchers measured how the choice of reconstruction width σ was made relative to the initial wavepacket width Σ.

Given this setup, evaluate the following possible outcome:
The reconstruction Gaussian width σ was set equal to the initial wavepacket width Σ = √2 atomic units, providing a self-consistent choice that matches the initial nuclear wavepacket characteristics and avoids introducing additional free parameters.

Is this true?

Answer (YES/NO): NO